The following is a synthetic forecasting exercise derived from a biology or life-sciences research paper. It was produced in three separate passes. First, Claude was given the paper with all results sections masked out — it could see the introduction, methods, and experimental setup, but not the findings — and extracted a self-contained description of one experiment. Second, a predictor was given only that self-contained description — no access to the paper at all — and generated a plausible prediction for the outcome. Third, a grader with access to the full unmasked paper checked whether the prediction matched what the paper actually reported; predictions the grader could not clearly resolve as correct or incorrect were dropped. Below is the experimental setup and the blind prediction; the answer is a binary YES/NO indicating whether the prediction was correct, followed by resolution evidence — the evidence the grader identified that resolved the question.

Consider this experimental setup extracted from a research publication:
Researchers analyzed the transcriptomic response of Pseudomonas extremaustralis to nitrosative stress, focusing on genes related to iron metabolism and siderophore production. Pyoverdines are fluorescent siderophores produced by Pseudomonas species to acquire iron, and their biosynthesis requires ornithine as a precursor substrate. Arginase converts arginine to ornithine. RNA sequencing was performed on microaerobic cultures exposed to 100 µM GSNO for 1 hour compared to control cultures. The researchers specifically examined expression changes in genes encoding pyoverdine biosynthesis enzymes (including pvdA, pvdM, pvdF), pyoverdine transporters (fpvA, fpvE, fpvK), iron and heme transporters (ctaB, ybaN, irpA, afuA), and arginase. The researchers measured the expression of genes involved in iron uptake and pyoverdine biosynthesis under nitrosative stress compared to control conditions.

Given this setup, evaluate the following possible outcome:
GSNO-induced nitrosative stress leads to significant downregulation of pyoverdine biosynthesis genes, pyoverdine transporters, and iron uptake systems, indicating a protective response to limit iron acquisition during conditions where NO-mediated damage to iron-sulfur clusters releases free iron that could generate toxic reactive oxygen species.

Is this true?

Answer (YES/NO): NO